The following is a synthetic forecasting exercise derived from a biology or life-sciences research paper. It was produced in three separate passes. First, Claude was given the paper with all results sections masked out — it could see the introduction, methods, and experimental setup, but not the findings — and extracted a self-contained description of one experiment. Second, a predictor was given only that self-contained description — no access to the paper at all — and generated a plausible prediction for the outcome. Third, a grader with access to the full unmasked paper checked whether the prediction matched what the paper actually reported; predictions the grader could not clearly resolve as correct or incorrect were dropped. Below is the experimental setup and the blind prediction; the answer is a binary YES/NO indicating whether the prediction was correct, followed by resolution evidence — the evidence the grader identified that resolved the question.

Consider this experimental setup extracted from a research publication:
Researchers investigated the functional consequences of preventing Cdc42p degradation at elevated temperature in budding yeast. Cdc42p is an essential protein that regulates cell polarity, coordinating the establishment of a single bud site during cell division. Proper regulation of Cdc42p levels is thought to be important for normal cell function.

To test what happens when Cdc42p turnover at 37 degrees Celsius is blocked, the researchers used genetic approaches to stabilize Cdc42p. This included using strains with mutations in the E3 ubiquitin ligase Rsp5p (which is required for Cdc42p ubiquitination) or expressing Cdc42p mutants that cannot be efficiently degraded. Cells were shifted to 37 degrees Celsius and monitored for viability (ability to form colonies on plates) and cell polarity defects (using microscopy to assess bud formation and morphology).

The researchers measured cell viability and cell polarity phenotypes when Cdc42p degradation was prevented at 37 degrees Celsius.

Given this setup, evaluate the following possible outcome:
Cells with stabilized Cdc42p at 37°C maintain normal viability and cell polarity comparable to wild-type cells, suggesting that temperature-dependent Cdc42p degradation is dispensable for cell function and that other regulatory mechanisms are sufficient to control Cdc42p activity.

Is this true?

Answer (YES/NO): NO